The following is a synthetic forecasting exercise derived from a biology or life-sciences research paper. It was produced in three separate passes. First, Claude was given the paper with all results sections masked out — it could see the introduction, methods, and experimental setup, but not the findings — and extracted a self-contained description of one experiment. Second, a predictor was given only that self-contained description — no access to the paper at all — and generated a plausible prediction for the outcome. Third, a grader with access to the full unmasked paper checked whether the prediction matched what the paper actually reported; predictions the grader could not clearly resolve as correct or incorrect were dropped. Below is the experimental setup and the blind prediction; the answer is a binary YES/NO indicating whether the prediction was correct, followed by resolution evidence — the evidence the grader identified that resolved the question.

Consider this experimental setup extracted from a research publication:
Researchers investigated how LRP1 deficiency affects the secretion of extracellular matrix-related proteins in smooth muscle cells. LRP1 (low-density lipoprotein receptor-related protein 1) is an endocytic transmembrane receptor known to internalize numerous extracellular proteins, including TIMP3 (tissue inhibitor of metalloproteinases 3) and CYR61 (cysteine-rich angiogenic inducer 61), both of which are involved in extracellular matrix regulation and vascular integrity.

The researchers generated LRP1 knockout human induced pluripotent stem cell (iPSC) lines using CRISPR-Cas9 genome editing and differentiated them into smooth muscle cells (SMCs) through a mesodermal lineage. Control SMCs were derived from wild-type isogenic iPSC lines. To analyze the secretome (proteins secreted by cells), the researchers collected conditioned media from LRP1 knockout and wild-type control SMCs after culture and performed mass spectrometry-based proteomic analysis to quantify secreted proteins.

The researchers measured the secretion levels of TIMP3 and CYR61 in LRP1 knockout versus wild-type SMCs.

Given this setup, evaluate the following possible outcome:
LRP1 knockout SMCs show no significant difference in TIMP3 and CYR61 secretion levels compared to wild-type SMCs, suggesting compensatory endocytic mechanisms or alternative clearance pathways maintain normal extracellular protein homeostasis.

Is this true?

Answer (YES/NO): NO